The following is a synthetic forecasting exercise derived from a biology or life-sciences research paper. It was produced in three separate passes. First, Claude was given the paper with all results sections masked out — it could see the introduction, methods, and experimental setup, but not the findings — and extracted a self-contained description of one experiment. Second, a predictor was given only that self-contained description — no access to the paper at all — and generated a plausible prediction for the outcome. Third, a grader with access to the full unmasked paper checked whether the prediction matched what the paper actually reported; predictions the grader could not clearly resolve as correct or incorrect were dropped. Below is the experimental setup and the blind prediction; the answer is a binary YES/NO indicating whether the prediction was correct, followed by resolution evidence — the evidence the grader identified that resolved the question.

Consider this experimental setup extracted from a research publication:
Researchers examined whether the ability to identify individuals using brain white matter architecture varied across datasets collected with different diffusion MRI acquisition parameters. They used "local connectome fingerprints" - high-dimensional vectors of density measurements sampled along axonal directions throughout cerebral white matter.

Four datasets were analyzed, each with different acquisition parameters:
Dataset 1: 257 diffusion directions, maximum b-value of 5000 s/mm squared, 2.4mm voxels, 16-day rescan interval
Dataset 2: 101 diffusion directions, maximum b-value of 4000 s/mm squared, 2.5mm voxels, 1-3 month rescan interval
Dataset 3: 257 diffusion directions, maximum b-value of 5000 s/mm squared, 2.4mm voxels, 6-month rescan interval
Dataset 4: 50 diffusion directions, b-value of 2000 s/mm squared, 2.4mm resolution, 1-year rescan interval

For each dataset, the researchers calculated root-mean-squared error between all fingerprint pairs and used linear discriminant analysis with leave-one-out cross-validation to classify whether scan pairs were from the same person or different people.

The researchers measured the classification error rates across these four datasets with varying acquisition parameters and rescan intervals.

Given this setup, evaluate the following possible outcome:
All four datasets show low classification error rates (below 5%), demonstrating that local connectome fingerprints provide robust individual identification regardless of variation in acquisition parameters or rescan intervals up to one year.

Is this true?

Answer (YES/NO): YES